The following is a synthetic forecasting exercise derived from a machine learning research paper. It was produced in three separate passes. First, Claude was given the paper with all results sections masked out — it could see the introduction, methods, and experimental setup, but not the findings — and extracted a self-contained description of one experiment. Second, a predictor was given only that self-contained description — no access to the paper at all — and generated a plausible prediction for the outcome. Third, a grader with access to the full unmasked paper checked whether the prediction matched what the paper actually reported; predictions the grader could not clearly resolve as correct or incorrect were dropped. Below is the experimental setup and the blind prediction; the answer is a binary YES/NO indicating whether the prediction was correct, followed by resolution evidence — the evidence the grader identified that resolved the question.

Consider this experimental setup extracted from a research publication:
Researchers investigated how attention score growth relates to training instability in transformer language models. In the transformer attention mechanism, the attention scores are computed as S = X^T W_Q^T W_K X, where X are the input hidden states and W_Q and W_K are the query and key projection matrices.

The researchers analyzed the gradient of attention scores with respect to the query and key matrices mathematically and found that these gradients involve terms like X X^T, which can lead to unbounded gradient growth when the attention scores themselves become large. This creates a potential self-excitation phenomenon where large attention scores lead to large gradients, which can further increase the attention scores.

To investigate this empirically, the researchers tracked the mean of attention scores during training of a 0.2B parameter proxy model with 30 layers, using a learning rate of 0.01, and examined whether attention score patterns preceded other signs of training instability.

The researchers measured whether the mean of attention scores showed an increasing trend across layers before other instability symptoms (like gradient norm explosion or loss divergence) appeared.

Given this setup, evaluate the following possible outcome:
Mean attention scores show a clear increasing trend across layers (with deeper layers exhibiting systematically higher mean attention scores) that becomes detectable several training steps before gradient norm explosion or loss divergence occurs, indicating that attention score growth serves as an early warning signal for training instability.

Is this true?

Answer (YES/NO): YES